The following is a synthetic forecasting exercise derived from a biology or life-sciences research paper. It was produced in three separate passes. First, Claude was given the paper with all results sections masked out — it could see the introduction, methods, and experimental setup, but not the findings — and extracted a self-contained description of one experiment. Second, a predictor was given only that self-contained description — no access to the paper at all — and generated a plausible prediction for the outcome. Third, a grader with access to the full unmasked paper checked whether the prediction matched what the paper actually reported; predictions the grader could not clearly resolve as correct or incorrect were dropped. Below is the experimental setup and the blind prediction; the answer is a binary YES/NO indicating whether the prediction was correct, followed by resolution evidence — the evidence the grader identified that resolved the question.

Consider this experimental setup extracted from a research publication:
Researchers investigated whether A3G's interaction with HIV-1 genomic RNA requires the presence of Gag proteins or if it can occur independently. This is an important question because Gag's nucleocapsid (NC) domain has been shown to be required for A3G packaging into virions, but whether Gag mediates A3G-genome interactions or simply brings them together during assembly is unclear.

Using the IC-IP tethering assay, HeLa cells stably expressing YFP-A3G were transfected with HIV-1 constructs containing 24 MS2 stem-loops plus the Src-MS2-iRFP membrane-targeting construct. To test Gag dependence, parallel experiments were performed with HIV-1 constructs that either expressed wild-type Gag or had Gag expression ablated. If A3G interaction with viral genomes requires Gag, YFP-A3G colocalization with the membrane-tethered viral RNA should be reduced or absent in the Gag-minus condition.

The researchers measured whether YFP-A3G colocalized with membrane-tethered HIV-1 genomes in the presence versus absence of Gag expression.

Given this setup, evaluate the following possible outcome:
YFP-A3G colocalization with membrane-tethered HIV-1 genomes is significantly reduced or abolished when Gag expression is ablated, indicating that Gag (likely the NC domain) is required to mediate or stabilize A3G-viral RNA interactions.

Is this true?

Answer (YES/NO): NO